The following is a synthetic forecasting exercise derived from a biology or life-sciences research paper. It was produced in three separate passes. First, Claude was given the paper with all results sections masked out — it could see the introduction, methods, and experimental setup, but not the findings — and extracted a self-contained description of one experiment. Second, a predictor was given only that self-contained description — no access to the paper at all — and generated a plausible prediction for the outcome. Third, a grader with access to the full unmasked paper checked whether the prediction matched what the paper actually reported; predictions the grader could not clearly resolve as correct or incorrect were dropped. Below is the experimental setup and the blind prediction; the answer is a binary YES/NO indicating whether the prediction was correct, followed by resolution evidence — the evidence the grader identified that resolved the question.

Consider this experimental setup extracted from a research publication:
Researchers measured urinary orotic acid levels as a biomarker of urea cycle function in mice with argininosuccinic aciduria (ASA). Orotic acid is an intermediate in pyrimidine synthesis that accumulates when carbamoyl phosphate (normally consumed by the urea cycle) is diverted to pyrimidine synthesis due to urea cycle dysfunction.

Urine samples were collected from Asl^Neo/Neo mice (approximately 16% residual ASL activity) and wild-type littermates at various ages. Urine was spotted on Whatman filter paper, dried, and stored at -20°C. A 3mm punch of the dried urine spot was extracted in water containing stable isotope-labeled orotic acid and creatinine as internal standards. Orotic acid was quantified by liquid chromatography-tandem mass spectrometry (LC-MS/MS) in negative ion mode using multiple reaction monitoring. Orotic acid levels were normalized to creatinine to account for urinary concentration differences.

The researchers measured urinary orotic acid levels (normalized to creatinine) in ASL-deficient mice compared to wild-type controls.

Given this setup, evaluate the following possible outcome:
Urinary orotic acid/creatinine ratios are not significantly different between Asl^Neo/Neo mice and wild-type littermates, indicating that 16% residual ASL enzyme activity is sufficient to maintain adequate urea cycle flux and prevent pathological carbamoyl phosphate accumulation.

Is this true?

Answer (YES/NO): NO